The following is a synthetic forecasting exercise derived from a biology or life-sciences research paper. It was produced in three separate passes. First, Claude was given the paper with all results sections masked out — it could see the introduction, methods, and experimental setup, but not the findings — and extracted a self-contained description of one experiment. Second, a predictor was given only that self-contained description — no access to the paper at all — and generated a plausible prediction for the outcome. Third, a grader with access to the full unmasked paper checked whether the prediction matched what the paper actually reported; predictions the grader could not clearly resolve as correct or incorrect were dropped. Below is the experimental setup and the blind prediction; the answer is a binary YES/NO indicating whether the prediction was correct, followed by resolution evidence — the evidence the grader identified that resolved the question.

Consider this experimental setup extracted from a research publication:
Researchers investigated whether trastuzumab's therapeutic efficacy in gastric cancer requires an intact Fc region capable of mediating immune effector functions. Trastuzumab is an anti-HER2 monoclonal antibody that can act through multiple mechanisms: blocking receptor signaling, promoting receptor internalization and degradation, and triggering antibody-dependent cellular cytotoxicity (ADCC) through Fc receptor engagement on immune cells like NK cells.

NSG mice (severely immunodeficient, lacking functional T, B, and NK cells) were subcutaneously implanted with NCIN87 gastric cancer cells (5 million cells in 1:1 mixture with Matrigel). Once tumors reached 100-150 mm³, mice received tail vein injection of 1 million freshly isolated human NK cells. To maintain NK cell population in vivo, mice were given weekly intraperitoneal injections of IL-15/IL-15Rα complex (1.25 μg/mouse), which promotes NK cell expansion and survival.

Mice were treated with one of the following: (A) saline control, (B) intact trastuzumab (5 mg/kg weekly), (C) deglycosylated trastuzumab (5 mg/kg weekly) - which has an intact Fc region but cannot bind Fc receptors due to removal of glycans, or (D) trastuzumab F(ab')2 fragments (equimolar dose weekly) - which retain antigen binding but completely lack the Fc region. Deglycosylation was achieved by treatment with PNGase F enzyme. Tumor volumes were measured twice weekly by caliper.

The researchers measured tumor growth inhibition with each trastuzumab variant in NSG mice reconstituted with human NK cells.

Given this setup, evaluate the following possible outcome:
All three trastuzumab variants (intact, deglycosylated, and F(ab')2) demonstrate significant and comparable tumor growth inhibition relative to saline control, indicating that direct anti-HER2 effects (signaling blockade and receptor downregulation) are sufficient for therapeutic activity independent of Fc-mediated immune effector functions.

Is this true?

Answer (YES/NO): NO